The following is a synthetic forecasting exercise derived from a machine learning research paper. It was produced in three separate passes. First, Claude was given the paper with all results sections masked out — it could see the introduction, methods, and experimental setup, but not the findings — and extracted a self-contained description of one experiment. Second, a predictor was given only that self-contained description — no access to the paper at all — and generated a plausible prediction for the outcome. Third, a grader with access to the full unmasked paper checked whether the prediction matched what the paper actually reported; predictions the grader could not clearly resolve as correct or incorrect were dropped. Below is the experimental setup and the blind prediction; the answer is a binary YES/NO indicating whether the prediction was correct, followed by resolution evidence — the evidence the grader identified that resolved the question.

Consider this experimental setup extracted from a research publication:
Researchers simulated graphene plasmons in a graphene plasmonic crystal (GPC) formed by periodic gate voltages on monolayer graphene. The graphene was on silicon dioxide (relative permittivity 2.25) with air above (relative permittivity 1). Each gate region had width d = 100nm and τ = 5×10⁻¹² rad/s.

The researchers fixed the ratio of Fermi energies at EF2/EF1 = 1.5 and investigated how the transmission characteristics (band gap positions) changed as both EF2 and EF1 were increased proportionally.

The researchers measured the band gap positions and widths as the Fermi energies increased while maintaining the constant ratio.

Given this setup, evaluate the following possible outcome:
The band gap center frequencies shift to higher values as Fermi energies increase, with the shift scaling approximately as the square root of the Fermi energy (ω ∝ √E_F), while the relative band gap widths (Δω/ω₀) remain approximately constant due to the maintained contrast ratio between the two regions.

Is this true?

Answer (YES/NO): NO